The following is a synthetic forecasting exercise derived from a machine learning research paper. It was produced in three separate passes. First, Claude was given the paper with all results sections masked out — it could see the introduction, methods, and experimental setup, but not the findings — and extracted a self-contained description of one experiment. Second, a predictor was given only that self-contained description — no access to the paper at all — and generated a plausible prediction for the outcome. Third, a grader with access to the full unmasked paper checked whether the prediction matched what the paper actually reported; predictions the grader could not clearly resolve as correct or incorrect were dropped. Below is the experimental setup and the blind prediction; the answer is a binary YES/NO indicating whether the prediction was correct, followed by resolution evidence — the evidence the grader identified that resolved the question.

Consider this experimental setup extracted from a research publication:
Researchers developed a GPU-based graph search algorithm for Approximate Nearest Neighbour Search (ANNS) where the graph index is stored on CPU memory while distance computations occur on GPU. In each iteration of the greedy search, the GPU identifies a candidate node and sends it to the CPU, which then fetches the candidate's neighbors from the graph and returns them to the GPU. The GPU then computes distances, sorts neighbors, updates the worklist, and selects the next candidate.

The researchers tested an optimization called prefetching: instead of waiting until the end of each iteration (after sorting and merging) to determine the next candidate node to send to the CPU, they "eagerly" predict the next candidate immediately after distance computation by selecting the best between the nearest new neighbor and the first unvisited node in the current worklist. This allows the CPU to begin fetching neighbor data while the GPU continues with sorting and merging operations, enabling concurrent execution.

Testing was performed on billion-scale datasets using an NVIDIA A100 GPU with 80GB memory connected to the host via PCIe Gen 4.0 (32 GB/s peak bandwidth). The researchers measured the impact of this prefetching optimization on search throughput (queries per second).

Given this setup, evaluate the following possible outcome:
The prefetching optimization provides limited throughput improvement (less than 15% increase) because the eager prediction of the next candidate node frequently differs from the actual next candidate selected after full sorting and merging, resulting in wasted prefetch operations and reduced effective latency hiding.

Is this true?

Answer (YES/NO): NO